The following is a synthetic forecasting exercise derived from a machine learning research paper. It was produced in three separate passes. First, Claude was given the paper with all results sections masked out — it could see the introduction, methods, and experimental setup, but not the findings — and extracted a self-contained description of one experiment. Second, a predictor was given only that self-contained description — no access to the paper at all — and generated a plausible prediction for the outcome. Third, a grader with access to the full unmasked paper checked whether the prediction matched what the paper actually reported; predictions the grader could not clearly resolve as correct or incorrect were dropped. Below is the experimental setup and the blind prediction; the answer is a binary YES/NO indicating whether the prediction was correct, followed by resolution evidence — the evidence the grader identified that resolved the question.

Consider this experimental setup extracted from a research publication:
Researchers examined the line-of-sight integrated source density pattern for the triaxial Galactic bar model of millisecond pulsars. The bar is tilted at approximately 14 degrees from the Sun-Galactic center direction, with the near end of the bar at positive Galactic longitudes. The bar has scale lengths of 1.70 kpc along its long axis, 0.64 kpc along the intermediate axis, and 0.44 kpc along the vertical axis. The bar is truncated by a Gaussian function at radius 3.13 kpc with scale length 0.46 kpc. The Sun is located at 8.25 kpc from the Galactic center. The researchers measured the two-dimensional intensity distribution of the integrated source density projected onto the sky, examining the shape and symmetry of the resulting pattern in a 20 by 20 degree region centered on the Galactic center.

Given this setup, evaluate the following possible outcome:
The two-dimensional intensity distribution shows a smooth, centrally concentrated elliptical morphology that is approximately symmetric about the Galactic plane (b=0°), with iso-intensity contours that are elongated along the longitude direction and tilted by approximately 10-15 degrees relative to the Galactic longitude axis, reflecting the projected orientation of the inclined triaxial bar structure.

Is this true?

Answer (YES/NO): NO